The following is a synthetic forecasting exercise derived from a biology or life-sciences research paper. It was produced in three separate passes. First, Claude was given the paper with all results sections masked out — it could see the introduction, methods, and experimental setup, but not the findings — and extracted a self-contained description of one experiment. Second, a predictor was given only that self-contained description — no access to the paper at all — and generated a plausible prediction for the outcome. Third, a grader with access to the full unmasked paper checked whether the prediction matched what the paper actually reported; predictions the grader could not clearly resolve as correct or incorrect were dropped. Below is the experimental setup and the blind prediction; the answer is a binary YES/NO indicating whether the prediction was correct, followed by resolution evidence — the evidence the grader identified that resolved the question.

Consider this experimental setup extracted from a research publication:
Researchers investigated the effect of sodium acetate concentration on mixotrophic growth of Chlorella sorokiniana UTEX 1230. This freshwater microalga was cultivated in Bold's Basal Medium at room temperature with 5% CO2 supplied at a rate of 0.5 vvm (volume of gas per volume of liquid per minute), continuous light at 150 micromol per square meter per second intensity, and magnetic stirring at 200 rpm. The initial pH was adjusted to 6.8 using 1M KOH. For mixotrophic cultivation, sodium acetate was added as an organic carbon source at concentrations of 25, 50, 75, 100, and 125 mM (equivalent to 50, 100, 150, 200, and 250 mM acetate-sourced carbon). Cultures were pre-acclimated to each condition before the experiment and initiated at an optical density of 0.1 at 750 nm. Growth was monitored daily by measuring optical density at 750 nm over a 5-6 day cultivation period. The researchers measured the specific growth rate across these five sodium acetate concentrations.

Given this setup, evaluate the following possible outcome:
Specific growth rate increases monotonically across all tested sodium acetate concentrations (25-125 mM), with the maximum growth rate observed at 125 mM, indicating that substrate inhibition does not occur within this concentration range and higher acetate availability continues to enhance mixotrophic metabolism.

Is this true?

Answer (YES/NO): NO